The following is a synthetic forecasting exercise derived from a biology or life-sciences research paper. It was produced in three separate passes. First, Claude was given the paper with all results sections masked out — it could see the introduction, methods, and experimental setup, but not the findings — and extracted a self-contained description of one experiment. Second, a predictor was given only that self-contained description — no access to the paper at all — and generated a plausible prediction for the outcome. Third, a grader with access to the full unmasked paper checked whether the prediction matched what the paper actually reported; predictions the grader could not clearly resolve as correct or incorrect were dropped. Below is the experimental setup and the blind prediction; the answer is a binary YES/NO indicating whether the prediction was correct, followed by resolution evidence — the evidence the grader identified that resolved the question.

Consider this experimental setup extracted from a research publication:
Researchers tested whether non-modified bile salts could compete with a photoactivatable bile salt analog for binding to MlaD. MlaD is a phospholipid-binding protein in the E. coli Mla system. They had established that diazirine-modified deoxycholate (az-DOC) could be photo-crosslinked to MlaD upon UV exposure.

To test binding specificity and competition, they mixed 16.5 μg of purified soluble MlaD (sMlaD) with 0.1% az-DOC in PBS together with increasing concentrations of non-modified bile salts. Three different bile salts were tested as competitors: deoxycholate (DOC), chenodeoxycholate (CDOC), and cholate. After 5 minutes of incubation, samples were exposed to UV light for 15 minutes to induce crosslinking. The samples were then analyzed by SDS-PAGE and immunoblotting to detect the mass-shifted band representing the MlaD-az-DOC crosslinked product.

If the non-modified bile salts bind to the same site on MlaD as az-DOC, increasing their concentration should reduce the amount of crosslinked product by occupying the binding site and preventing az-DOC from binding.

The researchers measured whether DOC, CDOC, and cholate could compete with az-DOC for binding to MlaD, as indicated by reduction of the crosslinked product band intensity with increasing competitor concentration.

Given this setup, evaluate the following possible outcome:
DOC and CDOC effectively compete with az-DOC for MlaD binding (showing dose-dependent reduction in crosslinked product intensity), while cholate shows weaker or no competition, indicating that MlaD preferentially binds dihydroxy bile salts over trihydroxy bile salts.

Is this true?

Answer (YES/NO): NO